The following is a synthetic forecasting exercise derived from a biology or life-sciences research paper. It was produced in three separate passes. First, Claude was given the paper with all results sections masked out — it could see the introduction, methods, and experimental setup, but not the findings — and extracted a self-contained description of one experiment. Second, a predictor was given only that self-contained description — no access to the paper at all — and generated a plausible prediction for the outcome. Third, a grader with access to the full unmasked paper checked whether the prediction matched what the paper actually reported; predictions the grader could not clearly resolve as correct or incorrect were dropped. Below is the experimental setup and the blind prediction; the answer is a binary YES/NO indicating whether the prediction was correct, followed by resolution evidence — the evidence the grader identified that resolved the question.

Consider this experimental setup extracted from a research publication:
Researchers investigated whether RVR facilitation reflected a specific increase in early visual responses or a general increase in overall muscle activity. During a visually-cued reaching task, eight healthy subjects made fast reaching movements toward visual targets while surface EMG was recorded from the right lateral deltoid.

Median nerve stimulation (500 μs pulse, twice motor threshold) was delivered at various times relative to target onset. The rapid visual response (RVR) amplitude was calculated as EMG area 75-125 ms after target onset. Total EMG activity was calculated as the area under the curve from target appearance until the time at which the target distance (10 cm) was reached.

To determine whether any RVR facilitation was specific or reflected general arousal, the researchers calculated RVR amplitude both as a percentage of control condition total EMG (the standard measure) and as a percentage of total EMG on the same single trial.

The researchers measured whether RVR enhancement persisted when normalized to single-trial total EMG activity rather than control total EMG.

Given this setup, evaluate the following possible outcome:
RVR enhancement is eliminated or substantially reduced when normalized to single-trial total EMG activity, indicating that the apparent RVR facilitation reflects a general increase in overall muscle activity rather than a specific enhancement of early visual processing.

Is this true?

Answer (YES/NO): YES